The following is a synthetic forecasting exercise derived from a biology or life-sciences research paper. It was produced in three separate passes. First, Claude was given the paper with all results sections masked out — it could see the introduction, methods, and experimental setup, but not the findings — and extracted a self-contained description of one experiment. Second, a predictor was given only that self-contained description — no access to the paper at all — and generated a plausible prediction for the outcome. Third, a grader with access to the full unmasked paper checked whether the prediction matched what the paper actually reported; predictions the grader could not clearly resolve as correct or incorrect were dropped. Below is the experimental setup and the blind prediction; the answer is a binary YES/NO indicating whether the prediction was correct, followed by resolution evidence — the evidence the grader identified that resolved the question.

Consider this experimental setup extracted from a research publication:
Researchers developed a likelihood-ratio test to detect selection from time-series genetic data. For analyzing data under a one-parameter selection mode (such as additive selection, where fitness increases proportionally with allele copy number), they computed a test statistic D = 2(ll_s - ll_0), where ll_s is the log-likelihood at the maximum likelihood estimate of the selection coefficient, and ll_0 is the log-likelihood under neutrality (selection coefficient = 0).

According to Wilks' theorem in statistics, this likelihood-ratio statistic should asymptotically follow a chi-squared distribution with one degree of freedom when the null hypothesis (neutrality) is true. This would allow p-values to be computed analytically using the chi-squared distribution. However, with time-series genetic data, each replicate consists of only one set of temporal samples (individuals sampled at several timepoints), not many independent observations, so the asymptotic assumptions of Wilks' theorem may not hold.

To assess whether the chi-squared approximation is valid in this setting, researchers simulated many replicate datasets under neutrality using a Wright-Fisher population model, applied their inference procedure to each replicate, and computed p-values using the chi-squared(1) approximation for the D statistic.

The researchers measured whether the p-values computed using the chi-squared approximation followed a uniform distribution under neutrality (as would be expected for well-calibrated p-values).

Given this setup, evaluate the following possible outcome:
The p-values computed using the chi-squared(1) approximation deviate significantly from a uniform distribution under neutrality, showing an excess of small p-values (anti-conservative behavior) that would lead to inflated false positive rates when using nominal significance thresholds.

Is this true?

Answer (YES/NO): NO